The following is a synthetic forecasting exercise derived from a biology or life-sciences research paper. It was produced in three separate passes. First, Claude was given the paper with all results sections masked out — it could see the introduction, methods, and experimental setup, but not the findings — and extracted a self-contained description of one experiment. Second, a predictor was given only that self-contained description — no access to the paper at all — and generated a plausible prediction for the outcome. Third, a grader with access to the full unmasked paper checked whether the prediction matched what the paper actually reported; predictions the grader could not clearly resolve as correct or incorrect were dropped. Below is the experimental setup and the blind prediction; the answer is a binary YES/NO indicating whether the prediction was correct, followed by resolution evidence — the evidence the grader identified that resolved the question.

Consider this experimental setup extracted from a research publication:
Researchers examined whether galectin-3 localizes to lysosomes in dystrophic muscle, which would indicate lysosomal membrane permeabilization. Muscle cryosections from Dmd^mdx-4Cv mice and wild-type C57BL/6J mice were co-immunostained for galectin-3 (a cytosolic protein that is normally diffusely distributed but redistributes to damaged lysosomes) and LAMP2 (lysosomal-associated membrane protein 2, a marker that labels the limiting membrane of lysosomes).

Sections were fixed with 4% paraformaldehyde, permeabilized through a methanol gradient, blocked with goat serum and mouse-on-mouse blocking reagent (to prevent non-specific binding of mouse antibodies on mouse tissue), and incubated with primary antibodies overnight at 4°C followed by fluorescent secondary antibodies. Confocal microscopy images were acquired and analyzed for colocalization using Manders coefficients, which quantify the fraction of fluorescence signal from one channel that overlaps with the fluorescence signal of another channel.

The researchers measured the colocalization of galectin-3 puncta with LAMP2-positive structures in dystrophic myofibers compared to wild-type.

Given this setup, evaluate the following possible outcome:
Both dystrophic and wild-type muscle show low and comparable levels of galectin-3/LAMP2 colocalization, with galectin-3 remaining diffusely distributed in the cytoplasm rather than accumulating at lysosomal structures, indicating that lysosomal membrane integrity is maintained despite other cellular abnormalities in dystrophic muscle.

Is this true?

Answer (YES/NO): NO